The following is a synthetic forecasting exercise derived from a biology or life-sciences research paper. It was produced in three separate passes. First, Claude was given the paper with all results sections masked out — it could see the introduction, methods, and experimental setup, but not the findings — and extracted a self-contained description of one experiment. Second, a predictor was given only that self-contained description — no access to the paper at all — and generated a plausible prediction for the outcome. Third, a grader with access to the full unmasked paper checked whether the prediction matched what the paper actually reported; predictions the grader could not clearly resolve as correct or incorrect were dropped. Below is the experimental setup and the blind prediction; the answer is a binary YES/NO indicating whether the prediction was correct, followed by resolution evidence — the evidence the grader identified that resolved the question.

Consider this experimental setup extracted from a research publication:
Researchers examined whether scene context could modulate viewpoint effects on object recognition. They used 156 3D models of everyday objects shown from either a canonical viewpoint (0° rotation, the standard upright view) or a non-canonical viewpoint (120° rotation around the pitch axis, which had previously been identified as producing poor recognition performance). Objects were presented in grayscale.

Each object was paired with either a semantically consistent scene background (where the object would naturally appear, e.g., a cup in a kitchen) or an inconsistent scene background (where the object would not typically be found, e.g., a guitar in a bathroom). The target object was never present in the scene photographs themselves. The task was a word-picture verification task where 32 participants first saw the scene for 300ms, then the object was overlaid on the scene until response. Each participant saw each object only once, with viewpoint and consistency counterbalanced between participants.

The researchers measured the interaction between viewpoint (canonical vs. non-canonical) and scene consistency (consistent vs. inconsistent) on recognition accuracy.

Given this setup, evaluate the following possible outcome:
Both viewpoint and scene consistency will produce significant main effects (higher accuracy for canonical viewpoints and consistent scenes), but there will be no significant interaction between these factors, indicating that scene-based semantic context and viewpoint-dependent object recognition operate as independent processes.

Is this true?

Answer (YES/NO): NO